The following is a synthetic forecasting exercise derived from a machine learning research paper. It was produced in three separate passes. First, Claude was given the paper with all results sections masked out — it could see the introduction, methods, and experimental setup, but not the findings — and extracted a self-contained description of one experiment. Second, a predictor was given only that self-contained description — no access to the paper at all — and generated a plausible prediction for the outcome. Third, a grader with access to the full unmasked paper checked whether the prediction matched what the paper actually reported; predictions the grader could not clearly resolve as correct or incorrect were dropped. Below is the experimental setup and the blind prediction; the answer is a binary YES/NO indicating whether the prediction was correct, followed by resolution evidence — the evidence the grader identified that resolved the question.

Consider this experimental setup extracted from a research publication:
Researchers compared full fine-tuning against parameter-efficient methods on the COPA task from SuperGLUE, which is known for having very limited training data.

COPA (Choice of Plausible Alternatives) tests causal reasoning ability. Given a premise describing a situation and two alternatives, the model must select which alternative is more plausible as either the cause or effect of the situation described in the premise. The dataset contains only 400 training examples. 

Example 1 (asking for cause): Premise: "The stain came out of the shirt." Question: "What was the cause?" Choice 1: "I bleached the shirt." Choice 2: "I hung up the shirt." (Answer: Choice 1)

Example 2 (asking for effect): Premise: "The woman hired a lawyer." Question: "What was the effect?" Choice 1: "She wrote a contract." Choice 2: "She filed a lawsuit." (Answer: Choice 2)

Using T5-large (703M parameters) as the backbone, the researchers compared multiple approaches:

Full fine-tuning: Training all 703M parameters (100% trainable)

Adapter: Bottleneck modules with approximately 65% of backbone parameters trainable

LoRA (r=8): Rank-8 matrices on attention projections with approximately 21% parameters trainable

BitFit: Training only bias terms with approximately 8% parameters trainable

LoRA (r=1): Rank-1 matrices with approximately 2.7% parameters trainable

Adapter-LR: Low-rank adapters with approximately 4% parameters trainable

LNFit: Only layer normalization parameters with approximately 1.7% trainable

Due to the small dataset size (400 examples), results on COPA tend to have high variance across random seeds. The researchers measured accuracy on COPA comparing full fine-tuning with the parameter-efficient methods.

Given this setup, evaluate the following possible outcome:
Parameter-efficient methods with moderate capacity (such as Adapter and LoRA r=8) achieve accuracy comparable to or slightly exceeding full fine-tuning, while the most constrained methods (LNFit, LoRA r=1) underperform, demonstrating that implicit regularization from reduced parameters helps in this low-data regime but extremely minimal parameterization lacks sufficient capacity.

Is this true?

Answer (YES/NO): NO